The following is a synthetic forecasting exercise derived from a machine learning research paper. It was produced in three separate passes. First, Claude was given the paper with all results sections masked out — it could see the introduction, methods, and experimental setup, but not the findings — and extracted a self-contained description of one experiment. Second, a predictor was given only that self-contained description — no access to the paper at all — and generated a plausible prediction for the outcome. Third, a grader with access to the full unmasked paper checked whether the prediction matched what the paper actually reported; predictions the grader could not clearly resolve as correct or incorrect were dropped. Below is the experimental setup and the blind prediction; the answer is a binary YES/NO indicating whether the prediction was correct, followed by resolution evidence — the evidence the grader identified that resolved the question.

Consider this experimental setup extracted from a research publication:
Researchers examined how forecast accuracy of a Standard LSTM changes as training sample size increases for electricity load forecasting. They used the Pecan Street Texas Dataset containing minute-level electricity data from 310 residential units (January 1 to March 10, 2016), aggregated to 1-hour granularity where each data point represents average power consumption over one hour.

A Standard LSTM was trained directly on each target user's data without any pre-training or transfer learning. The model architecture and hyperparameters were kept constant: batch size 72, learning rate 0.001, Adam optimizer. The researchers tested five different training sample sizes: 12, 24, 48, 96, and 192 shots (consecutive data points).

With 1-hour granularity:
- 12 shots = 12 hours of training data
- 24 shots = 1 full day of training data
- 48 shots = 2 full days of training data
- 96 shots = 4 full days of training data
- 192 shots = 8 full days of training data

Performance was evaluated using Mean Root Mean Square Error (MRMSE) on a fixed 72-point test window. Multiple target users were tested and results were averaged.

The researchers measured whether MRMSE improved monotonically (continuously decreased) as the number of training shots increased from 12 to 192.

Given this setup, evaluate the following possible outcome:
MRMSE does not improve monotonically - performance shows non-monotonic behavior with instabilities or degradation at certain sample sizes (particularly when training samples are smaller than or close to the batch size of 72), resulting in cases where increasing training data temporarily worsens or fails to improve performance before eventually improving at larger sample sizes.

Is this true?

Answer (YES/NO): YES